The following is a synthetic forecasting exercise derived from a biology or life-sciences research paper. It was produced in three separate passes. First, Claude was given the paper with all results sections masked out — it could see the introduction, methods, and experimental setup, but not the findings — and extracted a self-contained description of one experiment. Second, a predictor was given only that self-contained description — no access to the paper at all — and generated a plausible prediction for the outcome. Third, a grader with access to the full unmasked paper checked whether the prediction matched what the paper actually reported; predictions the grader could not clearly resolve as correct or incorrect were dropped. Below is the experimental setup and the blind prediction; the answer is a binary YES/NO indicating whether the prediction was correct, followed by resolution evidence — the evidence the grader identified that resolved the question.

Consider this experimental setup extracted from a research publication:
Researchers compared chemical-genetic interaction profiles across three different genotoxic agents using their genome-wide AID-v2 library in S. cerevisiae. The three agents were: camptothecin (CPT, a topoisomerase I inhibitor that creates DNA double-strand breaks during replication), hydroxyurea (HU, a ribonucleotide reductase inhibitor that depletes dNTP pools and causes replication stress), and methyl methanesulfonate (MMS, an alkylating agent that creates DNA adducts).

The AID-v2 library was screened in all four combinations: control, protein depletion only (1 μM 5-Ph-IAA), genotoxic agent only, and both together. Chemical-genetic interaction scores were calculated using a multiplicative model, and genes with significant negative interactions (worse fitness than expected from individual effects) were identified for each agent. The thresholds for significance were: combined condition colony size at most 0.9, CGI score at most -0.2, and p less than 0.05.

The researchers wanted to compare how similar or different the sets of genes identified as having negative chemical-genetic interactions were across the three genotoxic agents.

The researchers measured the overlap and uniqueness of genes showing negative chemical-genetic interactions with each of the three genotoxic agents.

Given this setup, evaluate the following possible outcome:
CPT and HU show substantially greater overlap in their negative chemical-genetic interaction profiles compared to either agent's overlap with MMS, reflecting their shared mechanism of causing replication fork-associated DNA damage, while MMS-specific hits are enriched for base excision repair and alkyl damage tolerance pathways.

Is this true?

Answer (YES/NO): NO